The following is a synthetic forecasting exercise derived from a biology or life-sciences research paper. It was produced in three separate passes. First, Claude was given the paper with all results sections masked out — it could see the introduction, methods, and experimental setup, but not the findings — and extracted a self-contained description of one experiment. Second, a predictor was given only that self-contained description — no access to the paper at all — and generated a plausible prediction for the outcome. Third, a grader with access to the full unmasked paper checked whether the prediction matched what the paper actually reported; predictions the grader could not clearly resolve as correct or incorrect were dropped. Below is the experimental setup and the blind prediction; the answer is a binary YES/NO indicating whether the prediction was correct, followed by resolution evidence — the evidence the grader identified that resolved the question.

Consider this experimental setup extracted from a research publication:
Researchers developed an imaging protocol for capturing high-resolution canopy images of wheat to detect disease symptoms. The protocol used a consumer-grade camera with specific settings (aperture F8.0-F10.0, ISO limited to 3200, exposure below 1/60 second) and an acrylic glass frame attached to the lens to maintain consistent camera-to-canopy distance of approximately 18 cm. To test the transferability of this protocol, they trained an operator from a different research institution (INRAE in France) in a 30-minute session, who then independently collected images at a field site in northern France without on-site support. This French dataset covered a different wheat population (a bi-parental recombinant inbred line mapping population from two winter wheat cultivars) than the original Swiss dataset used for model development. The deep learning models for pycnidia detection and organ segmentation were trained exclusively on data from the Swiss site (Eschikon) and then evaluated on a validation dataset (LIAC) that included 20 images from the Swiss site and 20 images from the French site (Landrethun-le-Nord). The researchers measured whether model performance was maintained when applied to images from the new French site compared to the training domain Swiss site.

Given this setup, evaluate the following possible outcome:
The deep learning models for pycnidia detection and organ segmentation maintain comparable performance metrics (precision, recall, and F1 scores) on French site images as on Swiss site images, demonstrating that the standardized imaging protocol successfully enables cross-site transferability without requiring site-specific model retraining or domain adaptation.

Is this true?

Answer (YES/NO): YES